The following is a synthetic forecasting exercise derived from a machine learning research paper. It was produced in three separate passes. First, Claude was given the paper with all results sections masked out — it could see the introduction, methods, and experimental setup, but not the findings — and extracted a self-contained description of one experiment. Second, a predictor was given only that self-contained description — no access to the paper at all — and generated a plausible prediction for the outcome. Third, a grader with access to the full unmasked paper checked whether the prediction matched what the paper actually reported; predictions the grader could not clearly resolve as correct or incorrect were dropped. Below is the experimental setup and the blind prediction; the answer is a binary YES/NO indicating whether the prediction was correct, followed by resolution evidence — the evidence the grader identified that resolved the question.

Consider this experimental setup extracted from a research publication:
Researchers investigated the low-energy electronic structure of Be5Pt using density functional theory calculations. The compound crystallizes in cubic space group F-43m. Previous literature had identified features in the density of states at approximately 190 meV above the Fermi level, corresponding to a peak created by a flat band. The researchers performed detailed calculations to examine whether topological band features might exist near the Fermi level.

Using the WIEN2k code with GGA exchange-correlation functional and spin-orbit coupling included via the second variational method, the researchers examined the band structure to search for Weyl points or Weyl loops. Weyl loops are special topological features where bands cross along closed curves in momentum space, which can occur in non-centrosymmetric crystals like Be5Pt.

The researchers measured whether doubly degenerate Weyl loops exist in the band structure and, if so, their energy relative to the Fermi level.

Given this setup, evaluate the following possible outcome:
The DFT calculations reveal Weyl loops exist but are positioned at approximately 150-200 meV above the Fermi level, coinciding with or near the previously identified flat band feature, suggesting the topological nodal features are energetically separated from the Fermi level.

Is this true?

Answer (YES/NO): NO